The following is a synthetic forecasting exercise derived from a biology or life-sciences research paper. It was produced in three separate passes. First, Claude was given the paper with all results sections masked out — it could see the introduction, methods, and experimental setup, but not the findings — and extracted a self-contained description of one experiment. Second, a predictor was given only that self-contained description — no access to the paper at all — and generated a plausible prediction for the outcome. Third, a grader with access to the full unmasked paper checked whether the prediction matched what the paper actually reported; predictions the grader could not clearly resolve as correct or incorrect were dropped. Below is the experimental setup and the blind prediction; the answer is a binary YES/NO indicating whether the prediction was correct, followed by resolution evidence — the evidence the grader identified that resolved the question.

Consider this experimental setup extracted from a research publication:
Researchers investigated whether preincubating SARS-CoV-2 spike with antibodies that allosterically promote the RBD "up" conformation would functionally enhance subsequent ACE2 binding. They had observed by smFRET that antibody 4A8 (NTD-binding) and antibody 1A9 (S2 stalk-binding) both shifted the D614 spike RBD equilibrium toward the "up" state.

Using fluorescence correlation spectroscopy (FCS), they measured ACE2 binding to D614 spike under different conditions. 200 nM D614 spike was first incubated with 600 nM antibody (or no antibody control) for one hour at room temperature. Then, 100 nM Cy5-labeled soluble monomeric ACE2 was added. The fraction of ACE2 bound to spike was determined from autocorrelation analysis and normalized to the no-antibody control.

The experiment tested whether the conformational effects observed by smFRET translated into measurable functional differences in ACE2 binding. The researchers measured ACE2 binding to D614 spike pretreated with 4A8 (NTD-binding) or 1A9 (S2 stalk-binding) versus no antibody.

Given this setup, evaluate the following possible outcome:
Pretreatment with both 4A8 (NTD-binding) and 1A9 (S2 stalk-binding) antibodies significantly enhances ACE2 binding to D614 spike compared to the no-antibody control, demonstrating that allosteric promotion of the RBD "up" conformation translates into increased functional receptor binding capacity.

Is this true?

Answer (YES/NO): NO